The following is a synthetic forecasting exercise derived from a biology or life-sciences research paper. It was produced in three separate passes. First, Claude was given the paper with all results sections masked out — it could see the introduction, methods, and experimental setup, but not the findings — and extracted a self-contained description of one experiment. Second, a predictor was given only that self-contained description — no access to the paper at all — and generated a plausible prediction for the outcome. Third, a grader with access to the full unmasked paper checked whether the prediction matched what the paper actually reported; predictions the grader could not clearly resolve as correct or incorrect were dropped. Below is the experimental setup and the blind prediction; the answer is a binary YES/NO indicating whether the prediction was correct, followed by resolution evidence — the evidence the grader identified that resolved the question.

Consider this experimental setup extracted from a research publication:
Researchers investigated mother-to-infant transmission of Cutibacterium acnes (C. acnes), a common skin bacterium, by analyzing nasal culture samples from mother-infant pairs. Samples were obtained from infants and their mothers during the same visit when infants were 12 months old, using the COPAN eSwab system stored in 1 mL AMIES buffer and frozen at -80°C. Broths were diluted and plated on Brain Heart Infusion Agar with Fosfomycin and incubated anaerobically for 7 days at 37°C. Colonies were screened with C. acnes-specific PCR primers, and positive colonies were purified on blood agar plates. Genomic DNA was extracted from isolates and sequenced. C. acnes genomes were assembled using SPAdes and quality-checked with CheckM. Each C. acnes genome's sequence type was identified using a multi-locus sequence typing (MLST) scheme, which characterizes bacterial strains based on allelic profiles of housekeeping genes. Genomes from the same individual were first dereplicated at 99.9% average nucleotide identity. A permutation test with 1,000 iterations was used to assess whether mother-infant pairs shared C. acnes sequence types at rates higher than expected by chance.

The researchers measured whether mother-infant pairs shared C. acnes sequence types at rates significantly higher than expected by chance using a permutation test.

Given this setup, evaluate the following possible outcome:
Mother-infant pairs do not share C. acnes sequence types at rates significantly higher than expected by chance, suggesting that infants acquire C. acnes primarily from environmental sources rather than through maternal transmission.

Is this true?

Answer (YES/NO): NO